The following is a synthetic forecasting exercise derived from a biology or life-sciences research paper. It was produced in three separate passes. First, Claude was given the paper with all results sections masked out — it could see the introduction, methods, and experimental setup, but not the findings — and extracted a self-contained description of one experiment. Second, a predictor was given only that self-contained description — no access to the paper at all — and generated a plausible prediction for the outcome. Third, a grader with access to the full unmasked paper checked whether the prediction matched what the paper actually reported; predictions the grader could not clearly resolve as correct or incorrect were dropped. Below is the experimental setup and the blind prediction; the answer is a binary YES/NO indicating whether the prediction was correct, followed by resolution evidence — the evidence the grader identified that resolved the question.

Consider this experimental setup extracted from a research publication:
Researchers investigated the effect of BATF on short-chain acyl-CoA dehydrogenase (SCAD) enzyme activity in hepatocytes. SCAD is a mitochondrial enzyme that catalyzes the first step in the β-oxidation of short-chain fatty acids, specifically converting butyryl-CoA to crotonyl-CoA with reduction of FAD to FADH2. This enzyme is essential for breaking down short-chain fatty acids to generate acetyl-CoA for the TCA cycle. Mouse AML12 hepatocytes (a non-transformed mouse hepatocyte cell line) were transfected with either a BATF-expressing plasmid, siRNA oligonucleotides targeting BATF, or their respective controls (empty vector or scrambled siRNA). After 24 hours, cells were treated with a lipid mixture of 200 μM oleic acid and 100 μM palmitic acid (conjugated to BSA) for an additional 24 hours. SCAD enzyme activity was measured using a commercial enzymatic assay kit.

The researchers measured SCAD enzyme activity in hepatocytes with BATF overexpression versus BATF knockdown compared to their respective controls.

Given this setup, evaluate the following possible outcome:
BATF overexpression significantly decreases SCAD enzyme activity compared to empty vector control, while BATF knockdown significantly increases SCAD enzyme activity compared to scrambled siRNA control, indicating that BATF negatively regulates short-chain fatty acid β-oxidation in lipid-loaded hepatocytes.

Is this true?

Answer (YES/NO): NO